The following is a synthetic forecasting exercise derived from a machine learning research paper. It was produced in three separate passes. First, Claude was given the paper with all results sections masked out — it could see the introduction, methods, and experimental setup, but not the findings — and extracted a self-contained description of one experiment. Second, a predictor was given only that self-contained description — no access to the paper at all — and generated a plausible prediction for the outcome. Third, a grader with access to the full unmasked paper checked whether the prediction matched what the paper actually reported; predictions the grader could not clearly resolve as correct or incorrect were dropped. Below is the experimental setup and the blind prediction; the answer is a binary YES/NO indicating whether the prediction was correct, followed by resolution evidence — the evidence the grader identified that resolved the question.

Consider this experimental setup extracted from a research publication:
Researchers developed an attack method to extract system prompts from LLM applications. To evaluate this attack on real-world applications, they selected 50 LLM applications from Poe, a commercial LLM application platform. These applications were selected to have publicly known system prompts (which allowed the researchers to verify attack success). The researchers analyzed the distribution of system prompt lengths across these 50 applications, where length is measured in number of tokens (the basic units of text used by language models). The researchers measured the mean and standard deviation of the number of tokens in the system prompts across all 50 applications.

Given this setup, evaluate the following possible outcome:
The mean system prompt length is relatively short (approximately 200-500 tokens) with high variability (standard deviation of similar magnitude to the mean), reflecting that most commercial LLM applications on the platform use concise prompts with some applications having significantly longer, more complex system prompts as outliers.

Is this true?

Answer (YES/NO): NO